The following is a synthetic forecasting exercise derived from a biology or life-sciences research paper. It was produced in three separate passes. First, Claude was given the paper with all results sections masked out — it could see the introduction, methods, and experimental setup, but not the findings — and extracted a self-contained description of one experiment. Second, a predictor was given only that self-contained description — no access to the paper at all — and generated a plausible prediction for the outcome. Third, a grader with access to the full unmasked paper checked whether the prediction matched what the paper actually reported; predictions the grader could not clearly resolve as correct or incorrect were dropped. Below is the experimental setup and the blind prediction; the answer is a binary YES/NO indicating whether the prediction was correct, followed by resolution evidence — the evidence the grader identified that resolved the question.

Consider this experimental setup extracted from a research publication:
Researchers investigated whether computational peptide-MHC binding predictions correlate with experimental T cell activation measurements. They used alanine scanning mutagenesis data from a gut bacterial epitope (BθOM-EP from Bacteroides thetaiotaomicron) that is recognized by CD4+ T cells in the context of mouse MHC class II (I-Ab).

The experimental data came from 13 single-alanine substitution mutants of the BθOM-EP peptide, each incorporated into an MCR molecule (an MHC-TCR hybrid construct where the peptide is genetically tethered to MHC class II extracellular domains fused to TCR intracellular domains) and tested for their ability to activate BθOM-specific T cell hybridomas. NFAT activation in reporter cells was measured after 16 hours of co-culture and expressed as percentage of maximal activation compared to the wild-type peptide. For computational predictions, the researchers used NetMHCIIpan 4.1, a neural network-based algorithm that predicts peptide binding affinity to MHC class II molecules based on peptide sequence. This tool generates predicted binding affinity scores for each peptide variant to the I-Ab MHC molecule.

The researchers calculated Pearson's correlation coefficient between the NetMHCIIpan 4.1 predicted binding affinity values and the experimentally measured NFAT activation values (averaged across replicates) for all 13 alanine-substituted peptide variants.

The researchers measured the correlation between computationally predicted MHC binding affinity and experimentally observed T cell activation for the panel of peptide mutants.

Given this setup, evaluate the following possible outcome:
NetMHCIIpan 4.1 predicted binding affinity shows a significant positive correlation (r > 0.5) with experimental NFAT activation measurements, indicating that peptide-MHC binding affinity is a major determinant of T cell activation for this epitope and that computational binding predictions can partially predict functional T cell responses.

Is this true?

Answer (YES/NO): NO